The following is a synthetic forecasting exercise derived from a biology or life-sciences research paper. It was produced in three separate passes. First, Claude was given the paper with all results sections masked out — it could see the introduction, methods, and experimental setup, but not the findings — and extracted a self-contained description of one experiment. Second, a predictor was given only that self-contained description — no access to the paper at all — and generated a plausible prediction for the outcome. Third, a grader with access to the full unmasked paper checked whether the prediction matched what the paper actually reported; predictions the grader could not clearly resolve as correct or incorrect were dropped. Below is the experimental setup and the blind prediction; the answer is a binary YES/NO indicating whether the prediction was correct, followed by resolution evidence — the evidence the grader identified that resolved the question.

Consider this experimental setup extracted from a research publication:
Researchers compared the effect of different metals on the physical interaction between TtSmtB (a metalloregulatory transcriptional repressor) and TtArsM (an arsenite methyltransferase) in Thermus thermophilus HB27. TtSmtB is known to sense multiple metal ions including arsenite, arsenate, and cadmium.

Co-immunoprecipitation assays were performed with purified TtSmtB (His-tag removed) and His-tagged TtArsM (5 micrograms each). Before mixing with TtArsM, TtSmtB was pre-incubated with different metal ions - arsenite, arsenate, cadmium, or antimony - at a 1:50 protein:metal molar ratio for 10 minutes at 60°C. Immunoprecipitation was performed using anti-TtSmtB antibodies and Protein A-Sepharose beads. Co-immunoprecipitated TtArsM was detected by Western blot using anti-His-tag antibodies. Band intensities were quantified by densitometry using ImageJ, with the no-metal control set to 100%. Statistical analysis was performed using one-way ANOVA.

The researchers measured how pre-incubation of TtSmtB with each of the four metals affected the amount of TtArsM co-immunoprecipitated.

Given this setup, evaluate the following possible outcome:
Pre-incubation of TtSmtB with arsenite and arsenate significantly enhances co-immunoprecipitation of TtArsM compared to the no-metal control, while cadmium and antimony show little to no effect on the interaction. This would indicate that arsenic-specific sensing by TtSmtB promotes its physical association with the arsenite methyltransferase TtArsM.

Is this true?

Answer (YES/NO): NO